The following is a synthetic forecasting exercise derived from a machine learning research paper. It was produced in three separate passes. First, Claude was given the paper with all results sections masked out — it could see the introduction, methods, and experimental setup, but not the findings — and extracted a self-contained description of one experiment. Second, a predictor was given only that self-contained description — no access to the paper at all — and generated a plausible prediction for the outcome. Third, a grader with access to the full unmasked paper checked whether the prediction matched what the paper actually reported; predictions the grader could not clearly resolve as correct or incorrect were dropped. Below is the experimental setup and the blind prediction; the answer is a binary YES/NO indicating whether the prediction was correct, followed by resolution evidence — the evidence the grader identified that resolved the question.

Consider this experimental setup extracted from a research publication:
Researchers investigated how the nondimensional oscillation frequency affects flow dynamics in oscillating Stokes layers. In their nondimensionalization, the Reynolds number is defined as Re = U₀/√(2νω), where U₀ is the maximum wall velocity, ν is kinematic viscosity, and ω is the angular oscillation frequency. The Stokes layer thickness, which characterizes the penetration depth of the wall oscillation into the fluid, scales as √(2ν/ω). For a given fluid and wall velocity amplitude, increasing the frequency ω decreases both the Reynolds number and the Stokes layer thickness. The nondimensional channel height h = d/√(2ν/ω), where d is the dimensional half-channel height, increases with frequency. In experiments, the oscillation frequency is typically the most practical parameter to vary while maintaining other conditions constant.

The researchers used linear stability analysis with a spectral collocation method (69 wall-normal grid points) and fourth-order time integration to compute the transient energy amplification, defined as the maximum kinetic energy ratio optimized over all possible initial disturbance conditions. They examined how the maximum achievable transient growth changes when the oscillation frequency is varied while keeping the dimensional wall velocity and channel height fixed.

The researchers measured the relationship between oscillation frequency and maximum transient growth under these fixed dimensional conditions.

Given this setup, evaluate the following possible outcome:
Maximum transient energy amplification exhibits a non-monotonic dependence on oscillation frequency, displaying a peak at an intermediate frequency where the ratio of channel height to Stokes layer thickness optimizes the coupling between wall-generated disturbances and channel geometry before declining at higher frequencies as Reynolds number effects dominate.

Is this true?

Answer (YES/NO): YES